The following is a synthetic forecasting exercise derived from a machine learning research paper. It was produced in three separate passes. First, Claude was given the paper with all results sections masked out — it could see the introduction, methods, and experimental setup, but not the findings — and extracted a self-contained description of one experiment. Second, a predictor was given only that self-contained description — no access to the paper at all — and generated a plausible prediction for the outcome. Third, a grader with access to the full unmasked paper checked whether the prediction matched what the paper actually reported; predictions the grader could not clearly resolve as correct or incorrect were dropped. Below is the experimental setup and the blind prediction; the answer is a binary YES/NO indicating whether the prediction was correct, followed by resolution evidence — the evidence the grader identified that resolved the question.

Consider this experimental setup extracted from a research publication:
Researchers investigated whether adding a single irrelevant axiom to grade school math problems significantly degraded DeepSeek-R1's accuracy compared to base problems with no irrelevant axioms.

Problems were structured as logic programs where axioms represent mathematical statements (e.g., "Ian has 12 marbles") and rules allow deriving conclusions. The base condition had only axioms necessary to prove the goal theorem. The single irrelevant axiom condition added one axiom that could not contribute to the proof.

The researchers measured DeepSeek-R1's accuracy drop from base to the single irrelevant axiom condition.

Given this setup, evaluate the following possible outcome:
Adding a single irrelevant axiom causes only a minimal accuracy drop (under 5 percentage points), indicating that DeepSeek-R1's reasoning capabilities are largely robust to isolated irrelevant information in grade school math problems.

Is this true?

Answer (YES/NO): YES